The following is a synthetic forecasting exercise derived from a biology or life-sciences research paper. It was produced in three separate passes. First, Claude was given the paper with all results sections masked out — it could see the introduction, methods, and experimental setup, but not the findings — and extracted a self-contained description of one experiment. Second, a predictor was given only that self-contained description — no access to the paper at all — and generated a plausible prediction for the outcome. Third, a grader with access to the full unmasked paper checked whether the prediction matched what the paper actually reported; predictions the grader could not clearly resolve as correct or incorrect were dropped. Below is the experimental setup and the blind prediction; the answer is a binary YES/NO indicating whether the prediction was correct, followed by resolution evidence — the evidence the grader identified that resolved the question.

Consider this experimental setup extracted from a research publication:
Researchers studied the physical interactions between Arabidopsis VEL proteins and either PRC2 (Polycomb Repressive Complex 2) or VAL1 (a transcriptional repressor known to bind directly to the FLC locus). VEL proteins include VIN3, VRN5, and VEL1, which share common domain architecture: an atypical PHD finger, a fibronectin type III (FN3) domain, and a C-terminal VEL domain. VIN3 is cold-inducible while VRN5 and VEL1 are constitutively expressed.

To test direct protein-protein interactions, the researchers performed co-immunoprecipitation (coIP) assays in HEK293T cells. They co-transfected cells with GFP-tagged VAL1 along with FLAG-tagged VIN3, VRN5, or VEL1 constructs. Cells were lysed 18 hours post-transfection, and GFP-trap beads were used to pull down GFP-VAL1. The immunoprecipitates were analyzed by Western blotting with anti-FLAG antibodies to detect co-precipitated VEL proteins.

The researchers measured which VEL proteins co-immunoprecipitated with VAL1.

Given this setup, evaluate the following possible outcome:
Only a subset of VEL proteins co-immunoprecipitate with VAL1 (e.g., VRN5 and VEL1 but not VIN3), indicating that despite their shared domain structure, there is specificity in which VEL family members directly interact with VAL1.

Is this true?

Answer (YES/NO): NO